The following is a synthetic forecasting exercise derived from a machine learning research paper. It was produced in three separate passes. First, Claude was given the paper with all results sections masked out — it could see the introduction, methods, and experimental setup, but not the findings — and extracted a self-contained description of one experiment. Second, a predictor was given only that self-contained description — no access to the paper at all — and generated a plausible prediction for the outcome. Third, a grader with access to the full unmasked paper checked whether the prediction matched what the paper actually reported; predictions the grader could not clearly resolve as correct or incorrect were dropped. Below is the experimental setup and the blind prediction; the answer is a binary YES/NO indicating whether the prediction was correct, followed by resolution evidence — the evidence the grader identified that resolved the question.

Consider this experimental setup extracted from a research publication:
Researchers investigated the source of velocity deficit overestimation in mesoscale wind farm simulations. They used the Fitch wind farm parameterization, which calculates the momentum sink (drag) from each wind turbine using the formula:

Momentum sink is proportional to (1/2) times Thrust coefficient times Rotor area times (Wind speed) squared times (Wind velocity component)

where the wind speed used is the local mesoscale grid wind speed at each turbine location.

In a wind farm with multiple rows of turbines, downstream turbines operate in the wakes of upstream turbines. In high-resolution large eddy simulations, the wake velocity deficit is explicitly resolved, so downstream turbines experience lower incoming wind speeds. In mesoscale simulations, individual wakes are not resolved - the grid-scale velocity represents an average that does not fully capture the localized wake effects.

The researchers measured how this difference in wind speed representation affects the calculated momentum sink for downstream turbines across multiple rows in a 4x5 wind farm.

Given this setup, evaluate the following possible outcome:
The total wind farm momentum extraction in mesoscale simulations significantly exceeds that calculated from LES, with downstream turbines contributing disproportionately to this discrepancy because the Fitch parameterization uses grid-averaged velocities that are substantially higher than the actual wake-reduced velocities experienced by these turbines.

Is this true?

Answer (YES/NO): YES